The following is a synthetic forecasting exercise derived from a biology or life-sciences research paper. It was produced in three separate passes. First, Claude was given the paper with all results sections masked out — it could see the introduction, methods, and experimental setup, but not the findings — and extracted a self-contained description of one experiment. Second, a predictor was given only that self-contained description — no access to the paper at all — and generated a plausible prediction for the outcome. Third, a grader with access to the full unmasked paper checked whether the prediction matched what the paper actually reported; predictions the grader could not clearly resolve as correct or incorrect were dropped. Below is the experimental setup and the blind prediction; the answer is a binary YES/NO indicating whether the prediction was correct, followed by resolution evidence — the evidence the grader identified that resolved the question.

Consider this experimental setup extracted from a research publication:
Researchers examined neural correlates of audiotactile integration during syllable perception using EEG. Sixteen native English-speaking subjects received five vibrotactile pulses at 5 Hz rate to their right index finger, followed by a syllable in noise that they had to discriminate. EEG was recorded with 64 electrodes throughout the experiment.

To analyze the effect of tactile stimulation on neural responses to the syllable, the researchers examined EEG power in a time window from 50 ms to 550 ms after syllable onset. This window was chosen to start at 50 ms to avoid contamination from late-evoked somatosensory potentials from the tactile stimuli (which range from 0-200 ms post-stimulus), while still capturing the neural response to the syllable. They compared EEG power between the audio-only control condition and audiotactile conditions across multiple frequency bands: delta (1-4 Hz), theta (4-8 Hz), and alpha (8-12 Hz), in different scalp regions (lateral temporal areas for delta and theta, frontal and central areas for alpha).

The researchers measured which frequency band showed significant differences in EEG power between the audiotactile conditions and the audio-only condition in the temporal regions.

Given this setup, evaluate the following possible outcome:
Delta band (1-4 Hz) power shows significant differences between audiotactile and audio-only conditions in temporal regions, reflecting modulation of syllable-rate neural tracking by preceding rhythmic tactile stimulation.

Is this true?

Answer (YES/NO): NO